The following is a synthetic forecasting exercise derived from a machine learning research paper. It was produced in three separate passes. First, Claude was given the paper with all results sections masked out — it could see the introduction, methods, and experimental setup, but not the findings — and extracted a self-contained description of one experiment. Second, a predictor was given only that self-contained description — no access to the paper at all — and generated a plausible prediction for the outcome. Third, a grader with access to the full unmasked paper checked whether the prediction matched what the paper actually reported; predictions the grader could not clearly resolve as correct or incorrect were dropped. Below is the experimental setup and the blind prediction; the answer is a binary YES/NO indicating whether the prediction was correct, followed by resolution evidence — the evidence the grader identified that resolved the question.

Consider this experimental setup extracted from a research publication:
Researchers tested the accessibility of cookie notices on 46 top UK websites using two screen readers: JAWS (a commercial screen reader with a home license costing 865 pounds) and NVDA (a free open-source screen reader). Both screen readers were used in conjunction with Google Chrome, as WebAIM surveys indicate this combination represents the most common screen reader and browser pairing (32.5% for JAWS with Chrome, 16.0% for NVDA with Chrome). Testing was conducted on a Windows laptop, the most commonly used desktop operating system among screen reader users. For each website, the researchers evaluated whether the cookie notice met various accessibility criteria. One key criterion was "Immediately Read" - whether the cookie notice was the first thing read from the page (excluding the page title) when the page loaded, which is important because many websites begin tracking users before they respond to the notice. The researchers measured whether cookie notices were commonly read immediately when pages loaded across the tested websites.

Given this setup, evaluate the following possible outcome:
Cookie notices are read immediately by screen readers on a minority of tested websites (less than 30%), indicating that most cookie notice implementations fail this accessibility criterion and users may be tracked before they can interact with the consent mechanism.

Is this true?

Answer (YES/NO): NO